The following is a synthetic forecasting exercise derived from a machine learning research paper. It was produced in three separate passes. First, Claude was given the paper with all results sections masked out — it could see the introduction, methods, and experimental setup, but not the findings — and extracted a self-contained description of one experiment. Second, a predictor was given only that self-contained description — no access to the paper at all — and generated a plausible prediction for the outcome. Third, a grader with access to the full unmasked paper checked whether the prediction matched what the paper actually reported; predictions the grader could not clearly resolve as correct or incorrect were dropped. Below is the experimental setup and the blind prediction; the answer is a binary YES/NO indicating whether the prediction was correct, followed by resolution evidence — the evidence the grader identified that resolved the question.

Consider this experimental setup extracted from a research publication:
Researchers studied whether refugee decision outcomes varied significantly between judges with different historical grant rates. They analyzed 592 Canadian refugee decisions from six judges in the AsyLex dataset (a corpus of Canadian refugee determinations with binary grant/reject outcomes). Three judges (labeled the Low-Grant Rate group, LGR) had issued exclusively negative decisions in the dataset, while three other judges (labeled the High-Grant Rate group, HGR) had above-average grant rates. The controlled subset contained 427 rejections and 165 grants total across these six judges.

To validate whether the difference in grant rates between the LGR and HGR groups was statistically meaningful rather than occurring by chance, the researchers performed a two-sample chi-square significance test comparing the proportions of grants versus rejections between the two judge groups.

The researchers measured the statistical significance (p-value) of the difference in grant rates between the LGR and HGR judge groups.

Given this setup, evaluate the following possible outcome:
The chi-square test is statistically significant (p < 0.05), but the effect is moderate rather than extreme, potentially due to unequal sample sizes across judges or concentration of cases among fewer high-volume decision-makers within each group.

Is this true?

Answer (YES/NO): NO